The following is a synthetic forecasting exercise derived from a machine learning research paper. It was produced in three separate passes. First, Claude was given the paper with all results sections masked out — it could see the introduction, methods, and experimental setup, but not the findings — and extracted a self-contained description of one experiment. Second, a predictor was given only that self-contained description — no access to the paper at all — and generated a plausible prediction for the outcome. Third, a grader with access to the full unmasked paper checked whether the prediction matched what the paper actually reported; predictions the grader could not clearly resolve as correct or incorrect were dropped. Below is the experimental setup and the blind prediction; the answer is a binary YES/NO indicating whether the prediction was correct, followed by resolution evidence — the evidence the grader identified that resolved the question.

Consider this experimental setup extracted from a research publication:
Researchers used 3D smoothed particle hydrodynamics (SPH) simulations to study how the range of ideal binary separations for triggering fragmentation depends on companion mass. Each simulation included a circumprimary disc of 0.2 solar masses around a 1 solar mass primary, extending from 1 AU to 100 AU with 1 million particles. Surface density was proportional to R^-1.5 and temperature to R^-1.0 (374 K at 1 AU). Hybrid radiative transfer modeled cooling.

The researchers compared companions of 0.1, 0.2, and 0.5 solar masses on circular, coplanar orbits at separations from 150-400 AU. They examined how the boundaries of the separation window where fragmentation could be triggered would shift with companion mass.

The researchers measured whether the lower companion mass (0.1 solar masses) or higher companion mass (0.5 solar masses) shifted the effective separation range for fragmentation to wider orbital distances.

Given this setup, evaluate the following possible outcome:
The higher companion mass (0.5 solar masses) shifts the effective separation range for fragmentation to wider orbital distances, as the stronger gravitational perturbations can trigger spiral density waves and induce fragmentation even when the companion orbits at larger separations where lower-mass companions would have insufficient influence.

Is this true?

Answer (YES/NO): YES